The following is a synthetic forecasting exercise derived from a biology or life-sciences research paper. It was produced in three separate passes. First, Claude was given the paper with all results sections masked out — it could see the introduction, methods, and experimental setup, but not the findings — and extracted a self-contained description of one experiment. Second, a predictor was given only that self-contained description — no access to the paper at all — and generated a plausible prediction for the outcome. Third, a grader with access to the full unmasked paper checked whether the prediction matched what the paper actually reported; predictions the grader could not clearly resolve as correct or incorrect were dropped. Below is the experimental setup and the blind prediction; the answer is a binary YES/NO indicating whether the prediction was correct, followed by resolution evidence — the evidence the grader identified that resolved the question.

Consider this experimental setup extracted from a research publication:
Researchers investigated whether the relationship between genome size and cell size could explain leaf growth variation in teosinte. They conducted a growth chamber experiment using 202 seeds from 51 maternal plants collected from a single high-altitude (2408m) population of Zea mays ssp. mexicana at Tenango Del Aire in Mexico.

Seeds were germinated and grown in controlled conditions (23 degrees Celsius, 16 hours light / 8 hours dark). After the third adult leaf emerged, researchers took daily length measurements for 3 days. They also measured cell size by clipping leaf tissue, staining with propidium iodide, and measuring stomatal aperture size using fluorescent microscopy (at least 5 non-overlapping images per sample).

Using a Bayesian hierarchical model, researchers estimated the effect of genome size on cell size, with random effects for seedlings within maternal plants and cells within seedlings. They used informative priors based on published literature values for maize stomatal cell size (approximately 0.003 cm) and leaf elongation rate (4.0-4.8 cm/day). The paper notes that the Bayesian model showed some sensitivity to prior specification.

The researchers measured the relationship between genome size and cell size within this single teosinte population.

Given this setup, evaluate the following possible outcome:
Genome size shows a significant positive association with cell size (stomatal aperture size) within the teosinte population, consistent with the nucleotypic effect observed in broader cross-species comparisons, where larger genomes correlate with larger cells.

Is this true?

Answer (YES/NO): NO